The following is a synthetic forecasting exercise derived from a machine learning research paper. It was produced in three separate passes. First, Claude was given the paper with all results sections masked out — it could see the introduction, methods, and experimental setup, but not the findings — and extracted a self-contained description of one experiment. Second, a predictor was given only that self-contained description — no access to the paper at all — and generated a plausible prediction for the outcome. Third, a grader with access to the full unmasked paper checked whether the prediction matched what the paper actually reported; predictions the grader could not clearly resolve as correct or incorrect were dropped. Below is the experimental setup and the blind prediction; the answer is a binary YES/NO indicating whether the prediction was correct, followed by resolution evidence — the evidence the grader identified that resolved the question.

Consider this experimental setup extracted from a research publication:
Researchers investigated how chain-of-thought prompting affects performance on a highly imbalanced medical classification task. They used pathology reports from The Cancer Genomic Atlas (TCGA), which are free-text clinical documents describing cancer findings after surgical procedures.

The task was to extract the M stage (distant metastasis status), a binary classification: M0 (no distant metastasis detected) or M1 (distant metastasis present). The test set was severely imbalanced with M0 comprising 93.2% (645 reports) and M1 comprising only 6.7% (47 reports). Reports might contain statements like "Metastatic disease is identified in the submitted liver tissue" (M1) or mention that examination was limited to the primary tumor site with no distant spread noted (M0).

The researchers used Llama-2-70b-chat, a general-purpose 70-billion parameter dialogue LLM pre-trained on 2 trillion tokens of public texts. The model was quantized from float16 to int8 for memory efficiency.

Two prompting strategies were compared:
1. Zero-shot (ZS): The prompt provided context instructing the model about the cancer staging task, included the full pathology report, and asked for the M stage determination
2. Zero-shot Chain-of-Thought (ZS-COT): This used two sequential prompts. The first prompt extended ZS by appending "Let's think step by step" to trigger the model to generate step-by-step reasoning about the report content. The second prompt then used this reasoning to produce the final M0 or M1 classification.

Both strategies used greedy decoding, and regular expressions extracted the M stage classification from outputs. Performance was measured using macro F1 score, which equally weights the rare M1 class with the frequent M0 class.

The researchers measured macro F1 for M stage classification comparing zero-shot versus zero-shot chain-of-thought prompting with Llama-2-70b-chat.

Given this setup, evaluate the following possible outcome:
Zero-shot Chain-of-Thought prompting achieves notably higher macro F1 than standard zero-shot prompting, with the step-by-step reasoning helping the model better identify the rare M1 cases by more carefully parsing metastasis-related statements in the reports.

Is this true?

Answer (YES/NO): YES